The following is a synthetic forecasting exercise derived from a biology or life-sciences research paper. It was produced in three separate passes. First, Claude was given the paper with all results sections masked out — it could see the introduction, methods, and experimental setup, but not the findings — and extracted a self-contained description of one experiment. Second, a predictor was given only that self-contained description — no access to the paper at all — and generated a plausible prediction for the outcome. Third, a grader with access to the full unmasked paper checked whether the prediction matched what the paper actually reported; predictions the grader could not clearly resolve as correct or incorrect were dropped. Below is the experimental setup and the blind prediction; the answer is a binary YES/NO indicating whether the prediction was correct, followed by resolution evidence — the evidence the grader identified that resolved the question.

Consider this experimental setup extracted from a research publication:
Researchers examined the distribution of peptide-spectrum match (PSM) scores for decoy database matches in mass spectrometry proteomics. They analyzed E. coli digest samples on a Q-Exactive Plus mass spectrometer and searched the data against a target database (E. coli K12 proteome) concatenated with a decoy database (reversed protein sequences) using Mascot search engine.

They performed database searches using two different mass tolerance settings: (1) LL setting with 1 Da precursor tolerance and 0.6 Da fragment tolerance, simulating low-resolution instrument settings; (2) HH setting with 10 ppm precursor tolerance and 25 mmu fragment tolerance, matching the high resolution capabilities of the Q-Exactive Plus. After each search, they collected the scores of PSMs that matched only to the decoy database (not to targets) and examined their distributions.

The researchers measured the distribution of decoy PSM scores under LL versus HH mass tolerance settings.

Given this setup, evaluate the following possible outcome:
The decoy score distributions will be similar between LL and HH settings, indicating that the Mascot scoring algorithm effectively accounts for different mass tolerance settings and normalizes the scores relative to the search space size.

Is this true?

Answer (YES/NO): NO